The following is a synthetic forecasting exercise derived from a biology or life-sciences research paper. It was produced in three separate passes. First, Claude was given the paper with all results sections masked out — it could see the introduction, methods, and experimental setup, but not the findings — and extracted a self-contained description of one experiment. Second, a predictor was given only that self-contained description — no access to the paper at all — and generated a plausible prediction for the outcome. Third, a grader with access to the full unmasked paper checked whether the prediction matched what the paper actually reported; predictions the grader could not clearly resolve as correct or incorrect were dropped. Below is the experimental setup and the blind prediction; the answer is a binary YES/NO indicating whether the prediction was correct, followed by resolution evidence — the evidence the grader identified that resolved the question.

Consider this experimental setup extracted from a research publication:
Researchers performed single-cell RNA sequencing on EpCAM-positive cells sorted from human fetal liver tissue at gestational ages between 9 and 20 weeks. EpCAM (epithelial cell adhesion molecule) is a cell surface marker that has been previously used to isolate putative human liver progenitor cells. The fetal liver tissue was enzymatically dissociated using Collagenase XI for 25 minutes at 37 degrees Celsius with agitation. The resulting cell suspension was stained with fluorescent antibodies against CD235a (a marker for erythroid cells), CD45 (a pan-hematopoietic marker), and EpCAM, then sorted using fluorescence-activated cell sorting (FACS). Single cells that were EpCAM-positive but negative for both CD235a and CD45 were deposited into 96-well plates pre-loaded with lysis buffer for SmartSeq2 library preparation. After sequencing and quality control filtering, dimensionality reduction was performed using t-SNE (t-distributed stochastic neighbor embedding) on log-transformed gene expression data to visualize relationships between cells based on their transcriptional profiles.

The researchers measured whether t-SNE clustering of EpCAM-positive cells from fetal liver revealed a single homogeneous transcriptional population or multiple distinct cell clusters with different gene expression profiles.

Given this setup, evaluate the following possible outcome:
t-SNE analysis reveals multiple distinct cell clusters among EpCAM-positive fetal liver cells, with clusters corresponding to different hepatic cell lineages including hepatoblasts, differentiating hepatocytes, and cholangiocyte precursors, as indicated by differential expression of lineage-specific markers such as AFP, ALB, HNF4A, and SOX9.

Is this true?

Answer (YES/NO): NO